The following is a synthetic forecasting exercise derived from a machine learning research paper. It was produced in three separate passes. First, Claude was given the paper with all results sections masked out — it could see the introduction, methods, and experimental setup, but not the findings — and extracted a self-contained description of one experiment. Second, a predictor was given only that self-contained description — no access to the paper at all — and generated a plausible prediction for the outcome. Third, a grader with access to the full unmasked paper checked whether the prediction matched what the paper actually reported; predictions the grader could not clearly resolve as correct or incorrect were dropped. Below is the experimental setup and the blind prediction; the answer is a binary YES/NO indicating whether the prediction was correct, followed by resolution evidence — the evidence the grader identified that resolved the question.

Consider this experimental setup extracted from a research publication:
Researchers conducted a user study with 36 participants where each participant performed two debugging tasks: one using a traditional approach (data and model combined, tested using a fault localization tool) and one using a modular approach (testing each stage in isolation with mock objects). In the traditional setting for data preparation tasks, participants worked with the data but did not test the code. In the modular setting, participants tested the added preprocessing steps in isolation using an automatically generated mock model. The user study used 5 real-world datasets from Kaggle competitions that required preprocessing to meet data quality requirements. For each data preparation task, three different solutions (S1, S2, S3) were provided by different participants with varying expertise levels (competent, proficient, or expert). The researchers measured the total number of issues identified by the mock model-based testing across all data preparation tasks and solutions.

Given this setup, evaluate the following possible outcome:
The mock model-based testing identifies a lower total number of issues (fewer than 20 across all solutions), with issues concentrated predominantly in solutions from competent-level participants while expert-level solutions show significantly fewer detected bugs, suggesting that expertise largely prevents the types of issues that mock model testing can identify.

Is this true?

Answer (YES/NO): NO